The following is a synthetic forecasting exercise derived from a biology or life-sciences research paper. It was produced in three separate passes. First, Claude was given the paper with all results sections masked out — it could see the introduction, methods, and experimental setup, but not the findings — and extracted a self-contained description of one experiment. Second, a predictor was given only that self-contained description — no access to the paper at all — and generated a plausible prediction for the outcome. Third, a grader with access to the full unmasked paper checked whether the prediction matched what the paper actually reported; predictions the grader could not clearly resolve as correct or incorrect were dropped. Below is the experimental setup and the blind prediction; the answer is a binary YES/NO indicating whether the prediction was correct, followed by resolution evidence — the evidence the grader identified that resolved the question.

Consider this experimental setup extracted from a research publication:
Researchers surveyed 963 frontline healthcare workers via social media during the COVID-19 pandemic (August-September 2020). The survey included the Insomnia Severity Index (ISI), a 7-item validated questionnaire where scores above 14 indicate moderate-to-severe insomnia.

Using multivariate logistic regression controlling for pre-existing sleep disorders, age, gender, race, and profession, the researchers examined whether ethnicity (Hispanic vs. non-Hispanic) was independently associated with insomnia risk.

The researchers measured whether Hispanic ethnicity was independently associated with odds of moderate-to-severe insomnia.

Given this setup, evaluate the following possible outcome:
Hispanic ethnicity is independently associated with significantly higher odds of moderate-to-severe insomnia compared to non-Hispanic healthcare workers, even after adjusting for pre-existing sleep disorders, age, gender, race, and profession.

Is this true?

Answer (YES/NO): YES